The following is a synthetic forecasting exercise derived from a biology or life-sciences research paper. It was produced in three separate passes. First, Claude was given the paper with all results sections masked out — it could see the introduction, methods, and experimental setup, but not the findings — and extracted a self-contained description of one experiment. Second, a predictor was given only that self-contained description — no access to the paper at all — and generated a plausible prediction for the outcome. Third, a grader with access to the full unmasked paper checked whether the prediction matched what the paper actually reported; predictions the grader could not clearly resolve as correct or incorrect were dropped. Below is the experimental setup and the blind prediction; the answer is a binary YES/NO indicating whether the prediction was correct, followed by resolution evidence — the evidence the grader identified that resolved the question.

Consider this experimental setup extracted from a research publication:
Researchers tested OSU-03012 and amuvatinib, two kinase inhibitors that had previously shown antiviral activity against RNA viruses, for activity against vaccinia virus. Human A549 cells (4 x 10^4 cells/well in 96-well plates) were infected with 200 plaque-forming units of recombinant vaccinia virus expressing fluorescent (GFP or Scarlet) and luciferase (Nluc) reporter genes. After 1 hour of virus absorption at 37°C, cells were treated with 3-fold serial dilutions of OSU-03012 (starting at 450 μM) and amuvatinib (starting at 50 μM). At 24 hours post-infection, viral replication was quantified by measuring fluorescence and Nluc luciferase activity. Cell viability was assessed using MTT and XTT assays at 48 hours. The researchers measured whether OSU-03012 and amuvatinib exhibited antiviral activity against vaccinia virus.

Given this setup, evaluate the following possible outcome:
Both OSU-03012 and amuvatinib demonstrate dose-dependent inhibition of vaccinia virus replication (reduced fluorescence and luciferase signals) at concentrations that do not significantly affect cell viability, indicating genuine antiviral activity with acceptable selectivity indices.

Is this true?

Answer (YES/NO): NO